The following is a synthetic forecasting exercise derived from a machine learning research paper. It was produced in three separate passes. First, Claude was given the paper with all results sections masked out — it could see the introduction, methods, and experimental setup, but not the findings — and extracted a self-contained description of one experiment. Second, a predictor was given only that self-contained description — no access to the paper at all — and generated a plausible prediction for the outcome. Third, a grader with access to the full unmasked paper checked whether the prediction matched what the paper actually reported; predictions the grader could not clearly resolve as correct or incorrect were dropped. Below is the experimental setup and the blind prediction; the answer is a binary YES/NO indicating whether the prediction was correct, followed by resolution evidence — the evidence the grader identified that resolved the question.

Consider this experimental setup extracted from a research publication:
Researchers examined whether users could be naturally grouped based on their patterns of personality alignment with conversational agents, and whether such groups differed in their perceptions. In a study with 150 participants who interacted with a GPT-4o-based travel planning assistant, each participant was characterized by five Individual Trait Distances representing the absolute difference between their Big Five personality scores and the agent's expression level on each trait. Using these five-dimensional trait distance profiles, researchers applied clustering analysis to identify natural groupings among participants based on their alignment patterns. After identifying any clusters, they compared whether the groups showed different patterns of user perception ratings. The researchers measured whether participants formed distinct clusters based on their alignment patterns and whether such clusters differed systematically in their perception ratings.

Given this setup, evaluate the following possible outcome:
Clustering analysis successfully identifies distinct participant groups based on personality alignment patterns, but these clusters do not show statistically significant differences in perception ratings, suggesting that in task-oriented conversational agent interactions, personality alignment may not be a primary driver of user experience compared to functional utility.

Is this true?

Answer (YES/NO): NO